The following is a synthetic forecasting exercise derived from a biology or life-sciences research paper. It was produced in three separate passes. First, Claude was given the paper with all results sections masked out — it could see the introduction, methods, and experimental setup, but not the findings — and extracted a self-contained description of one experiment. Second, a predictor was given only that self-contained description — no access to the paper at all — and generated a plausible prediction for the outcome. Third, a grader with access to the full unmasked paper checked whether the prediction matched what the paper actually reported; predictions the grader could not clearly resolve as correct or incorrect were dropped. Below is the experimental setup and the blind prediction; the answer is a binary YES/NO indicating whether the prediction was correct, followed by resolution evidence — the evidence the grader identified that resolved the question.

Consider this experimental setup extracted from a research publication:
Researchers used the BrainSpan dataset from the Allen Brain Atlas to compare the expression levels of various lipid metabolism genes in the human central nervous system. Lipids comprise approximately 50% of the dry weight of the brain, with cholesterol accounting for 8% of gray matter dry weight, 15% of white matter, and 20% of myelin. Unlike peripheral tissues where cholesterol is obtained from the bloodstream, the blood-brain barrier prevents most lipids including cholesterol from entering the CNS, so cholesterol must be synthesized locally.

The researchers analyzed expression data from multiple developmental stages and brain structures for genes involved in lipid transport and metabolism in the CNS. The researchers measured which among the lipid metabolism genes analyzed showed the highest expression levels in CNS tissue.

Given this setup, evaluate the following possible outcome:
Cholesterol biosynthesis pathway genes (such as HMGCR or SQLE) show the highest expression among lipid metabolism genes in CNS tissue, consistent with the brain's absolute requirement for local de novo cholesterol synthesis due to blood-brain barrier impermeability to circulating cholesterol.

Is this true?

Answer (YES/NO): NO